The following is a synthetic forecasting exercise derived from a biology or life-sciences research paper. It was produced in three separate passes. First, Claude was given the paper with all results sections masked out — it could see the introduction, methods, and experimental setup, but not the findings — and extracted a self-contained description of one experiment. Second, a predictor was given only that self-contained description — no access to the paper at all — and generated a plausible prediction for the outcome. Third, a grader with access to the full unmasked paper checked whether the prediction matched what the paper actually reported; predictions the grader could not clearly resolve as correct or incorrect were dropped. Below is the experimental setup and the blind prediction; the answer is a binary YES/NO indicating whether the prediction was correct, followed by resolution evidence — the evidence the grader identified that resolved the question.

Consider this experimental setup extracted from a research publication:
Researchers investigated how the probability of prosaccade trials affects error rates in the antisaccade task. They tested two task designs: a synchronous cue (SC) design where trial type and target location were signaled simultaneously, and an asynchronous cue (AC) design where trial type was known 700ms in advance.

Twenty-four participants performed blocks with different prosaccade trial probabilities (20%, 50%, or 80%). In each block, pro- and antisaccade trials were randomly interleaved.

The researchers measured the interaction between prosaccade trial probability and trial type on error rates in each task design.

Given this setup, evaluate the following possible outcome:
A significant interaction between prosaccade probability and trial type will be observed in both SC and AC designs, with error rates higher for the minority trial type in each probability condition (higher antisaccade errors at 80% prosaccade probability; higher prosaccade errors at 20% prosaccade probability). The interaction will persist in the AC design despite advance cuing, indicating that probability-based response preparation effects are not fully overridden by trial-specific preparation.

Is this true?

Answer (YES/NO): YES